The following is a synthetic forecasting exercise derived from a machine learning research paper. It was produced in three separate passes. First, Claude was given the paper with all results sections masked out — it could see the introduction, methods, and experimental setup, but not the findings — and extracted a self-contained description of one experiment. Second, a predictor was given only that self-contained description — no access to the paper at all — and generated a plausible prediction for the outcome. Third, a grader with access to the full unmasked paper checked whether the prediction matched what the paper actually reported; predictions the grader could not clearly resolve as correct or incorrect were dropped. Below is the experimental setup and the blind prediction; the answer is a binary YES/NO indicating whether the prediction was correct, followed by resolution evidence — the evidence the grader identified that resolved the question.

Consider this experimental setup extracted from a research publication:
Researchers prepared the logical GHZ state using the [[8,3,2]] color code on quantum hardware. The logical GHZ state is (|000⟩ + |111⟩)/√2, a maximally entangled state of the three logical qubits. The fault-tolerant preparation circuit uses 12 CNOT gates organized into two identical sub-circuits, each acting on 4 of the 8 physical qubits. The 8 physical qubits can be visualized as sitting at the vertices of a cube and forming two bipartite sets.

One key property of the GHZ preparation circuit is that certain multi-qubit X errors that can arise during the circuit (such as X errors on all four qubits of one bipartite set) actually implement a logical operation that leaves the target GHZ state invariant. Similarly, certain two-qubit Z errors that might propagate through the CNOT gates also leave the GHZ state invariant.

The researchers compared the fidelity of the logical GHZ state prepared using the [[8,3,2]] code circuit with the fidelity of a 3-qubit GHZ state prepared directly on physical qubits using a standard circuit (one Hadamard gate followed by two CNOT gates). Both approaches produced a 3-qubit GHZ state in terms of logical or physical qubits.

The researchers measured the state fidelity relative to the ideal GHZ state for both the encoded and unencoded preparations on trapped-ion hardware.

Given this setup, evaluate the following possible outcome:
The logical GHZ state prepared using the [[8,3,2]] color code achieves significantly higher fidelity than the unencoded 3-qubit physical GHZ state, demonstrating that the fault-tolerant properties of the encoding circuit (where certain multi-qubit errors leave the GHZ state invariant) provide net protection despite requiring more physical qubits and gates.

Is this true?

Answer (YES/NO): YES